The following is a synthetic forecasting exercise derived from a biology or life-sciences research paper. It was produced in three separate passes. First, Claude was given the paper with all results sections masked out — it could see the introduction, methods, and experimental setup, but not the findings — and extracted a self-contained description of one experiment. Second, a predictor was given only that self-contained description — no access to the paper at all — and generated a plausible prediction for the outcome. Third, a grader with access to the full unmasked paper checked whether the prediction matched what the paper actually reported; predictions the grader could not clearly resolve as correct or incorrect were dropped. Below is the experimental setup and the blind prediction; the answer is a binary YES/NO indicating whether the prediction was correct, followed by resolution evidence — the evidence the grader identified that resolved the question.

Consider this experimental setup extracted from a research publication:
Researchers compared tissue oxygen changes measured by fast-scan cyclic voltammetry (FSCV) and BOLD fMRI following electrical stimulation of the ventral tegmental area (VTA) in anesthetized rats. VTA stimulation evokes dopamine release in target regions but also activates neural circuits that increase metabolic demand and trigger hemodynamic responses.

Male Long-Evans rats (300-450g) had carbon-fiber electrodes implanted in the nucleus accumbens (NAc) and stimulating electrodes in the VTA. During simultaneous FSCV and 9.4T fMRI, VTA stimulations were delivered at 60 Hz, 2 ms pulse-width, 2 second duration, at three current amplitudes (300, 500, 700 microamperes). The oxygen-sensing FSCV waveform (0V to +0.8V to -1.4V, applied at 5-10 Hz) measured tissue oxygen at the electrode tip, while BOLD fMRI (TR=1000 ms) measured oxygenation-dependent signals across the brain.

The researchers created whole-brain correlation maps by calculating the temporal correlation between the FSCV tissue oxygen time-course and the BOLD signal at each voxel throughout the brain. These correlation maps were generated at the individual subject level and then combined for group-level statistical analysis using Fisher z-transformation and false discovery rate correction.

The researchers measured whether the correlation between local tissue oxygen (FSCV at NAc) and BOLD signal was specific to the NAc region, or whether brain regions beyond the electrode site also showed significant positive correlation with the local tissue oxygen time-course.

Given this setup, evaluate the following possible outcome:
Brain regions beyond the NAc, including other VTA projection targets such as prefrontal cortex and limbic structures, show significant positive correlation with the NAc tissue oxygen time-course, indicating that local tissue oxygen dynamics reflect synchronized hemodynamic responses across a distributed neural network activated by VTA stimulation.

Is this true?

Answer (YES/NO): YES